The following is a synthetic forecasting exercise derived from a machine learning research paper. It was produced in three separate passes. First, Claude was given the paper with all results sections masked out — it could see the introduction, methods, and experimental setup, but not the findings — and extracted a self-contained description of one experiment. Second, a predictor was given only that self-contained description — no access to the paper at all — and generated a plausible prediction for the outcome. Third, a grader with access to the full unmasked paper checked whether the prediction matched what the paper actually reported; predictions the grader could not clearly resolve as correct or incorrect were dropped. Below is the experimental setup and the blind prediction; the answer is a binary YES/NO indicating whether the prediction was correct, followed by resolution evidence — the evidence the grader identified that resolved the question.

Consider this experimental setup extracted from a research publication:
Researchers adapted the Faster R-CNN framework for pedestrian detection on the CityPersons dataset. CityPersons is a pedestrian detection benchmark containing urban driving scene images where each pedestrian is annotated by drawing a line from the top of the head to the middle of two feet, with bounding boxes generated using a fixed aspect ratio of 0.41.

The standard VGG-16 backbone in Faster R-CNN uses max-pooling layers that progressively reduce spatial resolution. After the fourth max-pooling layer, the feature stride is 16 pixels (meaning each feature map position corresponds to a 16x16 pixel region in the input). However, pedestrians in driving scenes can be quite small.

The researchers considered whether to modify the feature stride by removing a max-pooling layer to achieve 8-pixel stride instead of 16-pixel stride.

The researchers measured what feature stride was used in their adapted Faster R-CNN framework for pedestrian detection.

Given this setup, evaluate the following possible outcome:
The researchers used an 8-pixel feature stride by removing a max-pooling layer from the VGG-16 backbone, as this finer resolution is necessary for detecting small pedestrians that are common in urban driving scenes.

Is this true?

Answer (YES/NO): YES